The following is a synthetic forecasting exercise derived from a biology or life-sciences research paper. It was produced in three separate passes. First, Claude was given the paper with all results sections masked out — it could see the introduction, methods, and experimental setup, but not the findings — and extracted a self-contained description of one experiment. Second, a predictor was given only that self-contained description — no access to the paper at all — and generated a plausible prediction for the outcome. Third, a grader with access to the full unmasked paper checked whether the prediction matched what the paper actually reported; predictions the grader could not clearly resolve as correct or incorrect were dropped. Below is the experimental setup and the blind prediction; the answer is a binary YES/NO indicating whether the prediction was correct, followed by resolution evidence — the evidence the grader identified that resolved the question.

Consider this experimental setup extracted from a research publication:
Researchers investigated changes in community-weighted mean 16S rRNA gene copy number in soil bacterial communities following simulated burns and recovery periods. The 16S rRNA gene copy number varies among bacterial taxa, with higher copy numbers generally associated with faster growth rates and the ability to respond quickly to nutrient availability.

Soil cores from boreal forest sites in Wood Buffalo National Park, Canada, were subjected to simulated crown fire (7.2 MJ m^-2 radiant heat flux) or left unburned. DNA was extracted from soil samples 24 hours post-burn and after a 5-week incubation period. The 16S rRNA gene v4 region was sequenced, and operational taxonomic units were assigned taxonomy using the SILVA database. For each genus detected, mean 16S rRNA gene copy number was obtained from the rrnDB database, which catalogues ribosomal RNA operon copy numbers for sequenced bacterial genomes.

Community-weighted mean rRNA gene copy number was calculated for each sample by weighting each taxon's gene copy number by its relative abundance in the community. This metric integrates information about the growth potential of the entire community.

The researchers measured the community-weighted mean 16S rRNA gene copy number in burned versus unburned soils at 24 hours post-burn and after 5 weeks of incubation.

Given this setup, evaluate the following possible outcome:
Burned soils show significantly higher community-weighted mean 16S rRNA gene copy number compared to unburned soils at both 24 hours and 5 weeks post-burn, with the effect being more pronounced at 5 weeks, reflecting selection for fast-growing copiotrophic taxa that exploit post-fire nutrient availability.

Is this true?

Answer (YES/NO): NO